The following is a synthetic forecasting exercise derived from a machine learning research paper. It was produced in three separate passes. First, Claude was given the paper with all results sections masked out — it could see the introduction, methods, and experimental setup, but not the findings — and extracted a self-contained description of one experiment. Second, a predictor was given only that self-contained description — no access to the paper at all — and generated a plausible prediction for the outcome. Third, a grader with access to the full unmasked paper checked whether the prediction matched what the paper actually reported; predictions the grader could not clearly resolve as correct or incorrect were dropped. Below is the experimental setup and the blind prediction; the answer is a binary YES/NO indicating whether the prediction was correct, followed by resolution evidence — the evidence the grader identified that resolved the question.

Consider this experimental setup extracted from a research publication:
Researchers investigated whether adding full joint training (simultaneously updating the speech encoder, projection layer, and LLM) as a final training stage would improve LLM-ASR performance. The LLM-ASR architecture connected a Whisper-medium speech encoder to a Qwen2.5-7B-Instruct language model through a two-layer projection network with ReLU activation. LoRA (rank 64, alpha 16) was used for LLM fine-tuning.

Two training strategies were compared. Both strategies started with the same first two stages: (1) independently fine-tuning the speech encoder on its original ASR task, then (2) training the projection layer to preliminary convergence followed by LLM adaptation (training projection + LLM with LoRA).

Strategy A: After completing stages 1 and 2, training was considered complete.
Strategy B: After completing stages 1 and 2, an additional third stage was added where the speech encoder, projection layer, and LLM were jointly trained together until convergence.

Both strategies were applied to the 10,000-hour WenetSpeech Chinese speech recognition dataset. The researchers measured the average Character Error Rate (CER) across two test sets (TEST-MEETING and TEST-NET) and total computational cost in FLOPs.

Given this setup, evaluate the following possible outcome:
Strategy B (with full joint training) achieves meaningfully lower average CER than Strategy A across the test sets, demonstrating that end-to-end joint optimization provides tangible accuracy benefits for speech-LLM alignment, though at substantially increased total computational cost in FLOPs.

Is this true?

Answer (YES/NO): NO